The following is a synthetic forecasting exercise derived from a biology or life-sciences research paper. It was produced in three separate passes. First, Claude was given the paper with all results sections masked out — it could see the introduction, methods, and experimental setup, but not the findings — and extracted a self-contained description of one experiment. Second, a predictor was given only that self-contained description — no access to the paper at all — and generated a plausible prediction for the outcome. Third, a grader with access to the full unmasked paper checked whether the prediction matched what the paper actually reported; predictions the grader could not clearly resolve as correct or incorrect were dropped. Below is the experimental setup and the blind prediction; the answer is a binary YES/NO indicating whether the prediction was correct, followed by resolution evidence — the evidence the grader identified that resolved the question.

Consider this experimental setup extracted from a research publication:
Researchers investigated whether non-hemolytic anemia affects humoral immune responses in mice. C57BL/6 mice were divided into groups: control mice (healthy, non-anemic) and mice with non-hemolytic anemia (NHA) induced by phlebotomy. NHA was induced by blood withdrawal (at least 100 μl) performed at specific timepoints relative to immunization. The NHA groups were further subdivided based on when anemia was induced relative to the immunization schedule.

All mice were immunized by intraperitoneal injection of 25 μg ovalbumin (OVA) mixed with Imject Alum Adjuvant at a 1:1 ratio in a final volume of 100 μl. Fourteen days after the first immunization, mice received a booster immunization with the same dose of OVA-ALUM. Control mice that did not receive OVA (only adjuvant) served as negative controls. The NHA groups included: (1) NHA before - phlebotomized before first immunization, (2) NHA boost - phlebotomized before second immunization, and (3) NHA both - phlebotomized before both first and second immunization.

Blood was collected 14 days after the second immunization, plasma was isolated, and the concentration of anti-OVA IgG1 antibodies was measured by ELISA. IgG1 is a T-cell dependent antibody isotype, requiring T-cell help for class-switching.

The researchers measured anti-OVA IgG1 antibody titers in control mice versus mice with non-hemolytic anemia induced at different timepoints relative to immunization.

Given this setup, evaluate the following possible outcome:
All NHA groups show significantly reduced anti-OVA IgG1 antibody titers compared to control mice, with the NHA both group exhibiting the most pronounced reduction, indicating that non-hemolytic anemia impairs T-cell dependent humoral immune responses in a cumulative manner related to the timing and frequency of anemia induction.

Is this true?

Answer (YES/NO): NO